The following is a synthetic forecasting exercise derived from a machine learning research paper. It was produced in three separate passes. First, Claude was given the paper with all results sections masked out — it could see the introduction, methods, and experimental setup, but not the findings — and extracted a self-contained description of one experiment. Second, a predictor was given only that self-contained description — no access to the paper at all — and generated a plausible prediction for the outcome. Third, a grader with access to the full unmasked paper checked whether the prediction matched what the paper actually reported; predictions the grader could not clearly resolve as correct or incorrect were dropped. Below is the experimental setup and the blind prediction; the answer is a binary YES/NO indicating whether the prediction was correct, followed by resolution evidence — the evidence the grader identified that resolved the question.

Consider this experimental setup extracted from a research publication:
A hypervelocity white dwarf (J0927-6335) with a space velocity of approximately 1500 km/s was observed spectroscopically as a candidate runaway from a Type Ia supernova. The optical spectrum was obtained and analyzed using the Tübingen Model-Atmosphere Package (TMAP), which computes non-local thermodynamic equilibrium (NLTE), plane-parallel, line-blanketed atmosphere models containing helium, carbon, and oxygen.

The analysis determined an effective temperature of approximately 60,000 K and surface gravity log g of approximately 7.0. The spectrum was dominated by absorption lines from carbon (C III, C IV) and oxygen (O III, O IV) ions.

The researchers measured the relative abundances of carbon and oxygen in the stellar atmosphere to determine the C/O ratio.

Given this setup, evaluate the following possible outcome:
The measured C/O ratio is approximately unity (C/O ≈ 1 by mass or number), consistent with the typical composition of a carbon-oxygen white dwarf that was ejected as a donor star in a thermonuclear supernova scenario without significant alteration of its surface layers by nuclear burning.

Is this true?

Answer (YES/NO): YES